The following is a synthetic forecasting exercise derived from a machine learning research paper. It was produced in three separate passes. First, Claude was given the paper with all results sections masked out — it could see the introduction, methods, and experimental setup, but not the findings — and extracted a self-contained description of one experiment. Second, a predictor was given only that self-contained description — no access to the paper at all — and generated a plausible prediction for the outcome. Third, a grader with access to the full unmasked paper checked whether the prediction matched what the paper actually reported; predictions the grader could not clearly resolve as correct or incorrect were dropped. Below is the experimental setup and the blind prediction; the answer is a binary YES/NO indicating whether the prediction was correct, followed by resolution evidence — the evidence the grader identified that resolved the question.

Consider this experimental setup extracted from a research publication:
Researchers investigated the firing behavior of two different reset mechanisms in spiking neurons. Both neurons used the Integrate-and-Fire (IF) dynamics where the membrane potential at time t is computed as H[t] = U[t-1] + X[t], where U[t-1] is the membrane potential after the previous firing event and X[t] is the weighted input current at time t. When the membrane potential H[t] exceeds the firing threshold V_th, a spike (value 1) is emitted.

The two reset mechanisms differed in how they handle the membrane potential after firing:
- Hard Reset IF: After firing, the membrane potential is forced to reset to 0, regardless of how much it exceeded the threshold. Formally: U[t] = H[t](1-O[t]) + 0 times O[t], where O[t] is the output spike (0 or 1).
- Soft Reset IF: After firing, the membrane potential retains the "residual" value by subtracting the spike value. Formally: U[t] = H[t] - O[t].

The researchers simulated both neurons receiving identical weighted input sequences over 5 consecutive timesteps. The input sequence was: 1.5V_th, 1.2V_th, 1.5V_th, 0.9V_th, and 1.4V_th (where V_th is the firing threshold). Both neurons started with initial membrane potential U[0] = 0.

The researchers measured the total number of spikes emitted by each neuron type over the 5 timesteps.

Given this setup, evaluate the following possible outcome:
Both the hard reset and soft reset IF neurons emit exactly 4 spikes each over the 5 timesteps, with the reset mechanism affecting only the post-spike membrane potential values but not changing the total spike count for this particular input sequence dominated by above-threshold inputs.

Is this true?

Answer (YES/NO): NO